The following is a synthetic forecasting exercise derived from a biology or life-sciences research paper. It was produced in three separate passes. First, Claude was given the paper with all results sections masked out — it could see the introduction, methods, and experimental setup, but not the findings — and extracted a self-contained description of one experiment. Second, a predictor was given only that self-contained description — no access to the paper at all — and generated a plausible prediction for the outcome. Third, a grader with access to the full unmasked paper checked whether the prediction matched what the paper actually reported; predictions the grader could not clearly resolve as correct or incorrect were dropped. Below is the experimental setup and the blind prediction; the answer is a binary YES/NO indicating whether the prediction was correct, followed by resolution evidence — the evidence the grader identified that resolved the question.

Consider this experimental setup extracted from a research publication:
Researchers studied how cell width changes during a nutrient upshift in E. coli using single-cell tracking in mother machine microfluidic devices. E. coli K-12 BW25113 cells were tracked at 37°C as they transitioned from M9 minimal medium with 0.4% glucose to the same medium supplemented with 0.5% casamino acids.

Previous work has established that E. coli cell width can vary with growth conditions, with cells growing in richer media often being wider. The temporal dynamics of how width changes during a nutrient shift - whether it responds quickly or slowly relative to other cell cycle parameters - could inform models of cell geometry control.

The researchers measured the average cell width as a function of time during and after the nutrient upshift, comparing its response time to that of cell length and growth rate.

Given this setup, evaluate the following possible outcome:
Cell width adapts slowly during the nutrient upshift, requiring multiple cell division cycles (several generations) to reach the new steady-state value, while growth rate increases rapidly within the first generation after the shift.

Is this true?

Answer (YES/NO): NO